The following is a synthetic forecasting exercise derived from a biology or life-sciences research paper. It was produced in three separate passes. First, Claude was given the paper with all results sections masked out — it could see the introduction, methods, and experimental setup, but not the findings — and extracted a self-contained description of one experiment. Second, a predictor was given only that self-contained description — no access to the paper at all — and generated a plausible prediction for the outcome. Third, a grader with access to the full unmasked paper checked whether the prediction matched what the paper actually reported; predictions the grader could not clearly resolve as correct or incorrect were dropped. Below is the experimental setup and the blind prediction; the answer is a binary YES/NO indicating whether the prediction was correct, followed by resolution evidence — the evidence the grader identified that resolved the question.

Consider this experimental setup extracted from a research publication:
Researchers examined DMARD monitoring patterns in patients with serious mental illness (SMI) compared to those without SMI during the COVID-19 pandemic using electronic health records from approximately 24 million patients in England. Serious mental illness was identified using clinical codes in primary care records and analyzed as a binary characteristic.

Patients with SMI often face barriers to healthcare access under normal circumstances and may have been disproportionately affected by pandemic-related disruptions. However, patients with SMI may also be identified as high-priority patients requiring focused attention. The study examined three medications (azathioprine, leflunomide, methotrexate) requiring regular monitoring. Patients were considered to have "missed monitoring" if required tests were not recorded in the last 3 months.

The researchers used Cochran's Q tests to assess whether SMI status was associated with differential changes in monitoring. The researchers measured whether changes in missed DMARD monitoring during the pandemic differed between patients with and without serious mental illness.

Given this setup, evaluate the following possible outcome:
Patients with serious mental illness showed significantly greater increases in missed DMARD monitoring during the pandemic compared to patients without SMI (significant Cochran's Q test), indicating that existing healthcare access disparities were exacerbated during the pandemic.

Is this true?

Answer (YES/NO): NO